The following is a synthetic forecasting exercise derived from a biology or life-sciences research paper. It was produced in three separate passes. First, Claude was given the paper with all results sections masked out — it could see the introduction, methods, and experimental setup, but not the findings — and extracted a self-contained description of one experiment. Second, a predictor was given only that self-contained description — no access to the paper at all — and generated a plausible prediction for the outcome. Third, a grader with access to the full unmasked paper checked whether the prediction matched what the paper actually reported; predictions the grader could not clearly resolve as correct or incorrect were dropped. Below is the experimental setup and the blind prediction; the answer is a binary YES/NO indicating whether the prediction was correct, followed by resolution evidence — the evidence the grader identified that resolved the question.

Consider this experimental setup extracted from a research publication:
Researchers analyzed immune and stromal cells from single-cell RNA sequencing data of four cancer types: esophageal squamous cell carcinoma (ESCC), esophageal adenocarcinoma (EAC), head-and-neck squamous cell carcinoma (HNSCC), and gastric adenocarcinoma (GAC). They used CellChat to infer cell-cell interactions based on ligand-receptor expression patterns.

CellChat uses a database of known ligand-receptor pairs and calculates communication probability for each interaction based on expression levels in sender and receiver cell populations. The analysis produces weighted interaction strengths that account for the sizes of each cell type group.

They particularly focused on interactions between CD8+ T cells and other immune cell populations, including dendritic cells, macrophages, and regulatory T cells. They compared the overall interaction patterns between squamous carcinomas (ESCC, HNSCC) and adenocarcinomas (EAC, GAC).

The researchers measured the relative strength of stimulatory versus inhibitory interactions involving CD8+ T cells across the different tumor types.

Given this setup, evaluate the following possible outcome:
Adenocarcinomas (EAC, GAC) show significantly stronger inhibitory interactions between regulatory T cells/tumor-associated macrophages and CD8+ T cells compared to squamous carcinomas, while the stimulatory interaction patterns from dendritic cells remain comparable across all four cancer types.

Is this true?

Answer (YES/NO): NO